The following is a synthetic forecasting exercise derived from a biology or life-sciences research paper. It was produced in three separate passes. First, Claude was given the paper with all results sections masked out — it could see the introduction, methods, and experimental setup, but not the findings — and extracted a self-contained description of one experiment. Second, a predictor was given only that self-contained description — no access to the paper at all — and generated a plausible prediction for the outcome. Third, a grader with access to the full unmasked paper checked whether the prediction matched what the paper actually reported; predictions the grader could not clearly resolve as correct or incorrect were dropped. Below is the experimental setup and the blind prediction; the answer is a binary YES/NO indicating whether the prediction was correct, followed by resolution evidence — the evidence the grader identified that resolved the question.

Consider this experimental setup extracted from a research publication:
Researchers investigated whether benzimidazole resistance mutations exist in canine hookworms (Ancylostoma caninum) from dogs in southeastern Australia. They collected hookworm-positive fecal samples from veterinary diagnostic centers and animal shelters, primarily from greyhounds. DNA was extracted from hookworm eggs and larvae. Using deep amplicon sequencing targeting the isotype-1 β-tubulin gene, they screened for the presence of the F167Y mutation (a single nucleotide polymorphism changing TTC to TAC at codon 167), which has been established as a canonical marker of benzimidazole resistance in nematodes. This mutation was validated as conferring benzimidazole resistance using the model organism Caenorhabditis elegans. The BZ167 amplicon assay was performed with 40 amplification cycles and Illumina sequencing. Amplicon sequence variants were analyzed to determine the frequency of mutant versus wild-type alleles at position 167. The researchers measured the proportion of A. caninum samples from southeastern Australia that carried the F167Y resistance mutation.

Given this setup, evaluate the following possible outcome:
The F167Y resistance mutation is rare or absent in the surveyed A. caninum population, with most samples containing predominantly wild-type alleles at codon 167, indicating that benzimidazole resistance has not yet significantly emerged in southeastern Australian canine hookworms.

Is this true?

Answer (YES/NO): NO